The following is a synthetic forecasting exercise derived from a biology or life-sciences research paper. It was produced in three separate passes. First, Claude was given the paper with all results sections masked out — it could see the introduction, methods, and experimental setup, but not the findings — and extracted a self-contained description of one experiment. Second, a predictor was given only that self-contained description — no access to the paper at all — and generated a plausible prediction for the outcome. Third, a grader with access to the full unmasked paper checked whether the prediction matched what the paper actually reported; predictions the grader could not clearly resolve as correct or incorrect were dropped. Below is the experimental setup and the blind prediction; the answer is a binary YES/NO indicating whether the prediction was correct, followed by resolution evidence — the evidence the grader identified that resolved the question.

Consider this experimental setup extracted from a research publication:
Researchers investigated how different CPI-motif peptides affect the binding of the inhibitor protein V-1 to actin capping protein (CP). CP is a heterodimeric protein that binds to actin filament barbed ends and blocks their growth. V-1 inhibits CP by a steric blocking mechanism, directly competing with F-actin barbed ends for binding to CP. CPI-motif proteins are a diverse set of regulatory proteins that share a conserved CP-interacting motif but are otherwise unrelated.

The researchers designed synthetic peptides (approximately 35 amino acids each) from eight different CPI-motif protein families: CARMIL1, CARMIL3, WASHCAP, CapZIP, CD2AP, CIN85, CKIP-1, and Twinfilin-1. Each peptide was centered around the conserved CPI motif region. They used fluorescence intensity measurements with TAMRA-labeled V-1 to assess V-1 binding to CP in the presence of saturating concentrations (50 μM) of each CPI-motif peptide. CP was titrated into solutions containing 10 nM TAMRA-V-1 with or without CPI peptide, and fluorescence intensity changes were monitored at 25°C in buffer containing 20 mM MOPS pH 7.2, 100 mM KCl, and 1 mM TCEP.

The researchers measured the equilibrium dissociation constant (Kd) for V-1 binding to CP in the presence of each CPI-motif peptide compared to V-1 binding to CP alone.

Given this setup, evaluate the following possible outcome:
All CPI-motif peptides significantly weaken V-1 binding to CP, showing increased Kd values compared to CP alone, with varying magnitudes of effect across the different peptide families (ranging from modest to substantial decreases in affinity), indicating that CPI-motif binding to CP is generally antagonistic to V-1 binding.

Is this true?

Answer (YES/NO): YES